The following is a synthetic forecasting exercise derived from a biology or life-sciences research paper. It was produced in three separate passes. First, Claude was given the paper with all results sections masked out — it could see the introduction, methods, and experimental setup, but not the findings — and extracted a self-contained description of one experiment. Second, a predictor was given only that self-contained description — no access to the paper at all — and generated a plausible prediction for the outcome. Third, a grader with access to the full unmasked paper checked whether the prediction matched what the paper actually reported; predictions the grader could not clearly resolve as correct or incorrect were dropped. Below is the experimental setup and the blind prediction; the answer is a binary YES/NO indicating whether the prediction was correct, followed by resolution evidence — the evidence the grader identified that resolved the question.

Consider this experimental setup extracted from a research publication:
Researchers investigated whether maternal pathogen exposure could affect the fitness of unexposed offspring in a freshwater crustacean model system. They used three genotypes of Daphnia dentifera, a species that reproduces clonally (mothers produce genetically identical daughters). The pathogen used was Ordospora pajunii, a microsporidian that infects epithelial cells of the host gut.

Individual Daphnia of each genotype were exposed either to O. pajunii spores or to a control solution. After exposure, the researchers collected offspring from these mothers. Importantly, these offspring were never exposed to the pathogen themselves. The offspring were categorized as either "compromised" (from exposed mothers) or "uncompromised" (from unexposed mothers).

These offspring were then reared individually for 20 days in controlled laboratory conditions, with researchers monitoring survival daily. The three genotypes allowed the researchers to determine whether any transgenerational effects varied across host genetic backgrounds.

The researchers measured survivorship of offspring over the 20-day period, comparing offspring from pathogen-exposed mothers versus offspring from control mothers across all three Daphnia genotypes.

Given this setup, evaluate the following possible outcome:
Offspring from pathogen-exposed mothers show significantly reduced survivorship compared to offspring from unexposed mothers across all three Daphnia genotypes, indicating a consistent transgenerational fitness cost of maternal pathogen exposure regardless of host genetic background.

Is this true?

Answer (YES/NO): NO